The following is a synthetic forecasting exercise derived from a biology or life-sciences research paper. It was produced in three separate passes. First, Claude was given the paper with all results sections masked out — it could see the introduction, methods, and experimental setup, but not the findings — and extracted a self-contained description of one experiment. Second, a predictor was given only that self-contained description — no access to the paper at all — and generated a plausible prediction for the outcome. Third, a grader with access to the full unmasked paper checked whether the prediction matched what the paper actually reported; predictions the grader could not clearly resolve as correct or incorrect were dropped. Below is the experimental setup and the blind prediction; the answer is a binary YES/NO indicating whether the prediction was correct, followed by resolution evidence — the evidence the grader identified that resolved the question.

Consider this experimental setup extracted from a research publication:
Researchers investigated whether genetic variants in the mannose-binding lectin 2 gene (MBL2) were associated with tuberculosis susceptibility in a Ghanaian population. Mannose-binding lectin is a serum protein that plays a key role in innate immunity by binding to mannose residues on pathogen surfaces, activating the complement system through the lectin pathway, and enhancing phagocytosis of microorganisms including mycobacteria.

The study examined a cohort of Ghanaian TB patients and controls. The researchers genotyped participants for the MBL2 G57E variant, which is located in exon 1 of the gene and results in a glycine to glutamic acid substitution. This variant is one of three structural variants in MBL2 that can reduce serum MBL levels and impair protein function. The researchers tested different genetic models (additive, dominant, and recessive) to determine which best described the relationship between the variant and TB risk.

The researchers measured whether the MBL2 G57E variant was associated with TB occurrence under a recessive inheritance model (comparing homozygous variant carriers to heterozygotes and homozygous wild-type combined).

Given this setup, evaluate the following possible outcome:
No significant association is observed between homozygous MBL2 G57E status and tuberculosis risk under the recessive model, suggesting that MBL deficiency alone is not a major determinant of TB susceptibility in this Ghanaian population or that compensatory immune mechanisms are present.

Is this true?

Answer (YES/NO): NO